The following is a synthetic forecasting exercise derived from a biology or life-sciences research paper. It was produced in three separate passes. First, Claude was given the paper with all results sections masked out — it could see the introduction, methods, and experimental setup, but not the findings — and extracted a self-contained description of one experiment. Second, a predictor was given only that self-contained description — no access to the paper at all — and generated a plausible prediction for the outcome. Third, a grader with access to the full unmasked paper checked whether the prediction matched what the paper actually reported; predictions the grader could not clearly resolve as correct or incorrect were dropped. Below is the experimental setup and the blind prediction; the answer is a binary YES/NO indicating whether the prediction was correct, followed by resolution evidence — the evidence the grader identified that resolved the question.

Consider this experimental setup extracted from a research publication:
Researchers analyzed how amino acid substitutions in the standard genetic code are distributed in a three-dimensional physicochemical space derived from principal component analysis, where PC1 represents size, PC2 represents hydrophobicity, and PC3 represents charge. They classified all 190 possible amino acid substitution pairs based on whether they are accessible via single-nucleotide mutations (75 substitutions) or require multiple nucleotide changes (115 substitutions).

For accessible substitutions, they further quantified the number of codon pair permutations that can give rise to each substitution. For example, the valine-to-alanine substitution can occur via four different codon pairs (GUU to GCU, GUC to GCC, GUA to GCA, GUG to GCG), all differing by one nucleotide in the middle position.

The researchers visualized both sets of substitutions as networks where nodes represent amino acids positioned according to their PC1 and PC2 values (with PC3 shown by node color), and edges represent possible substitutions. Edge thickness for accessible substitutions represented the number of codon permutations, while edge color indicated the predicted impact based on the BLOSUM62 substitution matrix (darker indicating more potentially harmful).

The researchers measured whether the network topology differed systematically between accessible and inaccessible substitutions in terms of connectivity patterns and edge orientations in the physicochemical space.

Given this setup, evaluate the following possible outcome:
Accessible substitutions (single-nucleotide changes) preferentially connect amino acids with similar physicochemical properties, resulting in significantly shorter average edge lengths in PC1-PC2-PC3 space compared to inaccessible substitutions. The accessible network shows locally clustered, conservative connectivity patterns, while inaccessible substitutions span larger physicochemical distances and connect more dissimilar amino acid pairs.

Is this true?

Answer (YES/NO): YES